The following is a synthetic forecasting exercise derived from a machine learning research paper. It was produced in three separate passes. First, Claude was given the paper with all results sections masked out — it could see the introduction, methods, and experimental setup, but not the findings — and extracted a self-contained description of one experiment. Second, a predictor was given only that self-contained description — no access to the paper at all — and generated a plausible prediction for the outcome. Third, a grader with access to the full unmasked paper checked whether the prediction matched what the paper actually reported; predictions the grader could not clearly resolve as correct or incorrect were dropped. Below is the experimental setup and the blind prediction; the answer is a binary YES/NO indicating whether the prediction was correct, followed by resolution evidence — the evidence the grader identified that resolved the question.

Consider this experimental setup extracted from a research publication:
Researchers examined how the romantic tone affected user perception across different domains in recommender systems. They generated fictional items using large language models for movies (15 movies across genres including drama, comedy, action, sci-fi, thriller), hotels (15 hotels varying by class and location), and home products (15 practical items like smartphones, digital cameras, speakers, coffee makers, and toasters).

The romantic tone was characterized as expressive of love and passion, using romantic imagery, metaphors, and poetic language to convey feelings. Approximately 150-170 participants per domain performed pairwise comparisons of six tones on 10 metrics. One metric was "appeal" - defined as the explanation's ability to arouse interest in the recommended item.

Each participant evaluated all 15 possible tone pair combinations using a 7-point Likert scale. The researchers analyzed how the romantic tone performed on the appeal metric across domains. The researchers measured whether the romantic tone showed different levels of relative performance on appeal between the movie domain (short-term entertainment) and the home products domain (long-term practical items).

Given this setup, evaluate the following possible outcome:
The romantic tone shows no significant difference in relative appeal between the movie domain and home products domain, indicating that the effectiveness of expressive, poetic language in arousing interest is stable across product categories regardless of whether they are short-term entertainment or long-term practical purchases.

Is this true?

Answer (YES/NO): NO